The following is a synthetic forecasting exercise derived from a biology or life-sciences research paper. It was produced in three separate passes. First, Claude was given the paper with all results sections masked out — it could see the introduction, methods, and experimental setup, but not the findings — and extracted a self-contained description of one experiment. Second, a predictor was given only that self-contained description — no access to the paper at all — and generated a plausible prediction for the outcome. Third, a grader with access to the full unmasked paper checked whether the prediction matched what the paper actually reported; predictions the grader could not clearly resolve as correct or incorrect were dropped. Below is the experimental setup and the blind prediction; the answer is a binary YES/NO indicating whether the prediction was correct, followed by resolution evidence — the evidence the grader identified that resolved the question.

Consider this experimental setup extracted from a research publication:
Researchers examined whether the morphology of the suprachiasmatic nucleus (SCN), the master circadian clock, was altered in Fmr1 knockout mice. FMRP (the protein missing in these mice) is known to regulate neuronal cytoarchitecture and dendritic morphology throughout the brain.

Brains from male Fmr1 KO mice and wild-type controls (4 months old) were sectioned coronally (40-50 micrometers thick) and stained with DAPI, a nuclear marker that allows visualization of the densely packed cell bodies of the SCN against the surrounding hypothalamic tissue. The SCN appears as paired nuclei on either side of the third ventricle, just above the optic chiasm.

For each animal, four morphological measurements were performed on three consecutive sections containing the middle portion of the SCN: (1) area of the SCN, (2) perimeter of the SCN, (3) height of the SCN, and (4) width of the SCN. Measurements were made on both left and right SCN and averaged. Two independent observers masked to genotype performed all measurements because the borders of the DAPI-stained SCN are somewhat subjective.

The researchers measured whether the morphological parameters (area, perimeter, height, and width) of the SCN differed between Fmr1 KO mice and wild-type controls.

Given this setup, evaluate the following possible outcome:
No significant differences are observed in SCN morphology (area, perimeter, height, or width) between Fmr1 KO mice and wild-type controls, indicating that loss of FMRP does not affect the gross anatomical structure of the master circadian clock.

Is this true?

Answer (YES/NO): YES